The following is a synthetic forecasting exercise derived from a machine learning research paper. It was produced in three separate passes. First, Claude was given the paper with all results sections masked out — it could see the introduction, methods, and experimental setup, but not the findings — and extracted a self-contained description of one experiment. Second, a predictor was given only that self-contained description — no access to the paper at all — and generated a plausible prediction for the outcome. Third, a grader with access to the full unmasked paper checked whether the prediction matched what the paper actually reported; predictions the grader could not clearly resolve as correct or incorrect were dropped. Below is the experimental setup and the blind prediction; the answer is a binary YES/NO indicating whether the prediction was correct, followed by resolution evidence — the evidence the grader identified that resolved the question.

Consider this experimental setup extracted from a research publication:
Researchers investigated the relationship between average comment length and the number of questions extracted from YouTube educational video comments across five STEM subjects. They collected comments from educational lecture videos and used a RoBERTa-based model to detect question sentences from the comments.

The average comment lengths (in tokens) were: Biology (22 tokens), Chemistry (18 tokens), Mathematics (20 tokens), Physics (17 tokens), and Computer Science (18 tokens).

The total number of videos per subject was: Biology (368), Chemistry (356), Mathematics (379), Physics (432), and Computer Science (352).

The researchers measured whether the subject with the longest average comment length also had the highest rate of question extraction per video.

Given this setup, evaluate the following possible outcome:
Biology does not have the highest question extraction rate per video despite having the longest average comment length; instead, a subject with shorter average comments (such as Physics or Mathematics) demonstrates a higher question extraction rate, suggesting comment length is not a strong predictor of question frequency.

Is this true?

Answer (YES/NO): YES